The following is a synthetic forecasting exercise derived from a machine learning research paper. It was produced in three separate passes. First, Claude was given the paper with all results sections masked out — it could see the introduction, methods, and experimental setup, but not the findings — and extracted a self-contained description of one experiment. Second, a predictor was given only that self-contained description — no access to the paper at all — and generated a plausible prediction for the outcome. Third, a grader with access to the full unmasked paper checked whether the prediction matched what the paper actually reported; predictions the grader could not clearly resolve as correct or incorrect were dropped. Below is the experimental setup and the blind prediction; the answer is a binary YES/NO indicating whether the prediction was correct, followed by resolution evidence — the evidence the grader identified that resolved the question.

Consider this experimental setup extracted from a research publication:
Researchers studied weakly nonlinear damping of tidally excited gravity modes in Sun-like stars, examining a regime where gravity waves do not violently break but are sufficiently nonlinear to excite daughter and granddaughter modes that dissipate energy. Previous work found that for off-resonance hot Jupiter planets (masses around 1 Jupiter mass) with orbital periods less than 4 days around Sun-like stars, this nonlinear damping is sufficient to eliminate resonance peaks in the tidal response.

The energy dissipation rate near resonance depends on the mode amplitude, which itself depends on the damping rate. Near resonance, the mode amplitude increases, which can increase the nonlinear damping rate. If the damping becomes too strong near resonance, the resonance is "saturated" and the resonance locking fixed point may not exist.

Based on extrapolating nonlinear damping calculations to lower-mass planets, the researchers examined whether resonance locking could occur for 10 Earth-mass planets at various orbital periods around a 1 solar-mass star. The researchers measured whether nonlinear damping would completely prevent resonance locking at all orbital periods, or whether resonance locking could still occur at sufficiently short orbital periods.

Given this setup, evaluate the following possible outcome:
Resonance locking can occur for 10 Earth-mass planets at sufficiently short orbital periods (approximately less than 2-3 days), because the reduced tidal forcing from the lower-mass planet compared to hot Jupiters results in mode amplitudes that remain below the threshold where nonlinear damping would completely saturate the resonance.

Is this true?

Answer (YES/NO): NO